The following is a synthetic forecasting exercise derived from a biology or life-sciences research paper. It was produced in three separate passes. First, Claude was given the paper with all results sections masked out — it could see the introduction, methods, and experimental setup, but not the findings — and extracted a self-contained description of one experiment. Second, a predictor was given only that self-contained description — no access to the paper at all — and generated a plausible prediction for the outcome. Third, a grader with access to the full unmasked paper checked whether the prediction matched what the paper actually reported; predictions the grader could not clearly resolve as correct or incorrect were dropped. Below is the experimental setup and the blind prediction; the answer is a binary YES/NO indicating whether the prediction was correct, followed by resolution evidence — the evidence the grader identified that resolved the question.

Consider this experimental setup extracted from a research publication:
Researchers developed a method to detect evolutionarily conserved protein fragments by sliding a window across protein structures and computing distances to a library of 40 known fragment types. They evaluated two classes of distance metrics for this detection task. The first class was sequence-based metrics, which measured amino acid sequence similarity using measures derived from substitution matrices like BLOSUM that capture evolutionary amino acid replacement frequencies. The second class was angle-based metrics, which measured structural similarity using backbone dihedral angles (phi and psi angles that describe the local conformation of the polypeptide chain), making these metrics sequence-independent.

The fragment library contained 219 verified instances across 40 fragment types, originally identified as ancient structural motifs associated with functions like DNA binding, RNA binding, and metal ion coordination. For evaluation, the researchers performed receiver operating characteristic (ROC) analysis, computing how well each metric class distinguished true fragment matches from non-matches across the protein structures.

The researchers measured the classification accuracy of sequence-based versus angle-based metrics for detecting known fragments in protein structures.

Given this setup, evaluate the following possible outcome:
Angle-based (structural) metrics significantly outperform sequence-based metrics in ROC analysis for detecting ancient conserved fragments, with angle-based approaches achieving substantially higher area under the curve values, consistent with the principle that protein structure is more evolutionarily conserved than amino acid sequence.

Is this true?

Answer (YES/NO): NO